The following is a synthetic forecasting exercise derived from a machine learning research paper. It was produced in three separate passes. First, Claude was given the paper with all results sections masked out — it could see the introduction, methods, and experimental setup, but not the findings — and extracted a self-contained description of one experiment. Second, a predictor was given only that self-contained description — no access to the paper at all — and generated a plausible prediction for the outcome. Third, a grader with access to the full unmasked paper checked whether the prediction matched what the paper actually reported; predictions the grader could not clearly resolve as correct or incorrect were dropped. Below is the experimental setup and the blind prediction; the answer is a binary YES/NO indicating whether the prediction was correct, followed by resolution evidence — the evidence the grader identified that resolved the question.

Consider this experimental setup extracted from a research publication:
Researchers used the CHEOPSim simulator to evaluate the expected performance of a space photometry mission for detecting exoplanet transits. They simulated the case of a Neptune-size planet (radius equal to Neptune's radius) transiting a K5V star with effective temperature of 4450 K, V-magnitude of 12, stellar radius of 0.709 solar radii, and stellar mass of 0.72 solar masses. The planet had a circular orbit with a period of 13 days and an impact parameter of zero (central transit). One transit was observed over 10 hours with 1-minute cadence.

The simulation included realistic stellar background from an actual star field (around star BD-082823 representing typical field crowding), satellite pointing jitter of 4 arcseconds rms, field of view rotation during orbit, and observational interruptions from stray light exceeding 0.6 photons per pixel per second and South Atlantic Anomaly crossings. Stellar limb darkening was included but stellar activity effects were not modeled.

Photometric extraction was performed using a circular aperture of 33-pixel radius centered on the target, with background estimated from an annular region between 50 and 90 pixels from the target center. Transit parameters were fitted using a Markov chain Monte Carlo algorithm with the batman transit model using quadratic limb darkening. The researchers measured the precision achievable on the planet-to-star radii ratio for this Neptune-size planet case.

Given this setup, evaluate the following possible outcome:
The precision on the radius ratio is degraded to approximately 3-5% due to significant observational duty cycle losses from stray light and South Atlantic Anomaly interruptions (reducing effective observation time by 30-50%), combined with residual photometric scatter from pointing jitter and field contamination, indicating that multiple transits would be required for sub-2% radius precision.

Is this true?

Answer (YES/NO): NO